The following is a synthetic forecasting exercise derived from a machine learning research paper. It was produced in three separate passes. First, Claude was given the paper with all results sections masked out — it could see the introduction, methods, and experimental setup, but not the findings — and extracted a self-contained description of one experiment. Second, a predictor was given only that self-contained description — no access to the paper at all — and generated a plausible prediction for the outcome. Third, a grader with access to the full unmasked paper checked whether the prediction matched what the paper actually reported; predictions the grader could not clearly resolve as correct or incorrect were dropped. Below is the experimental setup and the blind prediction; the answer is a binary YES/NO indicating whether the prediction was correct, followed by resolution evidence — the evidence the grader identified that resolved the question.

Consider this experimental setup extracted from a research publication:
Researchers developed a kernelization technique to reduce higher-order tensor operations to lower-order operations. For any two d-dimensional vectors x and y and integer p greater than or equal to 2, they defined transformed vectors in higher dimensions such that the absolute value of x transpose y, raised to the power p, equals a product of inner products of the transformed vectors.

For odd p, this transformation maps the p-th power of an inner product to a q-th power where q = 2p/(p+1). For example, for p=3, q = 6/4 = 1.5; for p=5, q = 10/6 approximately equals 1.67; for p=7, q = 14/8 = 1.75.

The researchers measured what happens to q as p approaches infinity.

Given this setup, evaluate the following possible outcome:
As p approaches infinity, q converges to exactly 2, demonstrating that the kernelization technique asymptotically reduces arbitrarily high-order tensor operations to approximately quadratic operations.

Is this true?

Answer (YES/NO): YES